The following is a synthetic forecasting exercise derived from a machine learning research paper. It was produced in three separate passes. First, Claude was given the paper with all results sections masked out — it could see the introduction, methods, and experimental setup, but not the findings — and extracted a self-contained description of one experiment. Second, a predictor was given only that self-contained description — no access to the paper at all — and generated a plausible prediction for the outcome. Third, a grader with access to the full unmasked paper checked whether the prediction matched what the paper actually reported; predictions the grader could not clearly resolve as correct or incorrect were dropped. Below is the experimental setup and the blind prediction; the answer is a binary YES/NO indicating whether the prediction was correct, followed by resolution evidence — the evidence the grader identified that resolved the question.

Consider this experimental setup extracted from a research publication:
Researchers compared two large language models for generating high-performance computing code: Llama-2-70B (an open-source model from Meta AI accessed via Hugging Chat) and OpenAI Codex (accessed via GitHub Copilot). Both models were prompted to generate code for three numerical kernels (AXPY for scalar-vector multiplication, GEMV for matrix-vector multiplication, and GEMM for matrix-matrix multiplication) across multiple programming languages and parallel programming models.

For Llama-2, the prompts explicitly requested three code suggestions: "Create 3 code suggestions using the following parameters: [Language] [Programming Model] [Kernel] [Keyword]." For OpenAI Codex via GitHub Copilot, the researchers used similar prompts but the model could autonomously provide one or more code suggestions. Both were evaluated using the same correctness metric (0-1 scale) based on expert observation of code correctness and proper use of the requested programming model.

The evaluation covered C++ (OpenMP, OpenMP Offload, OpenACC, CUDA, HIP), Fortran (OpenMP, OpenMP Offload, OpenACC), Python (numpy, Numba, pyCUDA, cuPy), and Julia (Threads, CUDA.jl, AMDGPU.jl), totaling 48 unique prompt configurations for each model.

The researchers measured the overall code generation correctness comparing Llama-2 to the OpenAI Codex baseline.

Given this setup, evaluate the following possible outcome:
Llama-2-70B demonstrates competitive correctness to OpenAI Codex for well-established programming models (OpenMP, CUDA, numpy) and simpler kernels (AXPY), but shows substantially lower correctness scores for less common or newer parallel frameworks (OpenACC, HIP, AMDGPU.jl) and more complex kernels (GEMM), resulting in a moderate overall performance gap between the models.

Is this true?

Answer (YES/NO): NO